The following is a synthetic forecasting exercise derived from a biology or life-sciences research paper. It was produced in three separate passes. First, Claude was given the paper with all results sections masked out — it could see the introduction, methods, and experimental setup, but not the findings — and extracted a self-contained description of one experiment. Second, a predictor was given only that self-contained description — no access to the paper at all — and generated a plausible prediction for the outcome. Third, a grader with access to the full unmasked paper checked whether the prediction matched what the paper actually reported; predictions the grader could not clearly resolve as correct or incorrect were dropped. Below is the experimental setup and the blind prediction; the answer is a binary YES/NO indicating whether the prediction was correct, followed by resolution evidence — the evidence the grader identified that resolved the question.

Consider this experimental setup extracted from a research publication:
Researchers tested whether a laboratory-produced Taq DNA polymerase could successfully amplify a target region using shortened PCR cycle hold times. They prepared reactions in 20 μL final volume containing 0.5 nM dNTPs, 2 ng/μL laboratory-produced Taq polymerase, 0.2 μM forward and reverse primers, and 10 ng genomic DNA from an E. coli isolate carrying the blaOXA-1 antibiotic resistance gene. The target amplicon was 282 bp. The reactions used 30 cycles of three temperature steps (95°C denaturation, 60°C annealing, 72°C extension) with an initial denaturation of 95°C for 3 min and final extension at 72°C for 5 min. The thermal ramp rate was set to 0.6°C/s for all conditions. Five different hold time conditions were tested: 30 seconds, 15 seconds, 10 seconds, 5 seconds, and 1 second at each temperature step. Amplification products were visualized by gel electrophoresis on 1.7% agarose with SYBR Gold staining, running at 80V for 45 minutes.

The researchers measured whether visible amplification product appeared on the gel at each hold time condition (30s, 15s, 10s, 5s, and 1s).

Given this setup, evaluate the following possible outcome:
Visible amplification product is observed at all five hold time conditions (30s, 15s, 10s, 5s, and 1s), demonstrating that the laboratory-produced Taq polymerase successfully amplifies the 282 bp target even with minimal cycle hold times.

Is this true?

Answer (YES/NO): NO